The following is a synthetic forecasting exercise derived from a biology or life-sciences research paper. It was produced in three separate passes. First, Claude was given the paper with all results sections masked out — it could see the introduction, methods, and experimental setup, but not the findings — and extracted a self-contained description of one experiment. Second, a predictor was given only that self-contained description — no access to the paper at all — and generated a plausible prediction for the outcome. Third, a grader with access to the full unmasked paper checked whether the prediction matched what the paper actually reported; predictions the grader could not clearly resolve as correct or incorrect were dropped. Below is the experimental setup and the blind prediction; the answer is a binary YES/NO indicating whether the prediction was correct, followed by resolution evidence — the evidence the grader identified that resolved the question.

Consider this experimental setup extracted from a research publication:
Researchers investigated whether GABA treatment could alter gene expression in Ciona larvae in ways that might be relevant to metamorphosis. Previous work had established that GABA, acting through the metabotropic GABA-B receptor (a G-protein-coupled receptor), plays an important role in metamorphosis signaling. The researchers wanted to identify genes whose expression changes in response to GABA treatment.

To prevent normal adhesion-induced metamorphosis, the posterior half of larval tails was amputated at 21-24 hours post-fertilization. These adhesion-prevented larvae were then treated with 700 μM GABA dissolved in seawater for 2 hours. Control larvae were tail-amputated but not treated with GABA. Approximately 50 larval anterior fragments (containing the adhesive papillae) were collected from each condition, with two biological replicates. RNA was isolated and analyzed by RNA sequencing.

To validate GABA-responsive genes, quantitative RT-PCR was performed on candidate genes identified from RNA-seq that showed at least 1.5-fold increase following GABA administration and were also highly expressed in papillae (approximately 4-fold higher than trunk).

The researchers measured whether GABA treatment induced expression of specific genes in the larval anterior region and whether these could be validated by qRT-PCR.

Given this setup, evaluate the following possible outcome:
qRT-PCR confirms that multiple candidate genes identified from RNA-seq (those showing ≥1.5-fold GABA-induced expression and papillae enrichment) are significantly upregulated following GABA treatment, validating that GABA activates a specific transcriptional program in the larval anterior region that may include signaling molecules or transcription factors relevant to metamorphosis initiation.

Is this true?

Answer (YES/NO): NO